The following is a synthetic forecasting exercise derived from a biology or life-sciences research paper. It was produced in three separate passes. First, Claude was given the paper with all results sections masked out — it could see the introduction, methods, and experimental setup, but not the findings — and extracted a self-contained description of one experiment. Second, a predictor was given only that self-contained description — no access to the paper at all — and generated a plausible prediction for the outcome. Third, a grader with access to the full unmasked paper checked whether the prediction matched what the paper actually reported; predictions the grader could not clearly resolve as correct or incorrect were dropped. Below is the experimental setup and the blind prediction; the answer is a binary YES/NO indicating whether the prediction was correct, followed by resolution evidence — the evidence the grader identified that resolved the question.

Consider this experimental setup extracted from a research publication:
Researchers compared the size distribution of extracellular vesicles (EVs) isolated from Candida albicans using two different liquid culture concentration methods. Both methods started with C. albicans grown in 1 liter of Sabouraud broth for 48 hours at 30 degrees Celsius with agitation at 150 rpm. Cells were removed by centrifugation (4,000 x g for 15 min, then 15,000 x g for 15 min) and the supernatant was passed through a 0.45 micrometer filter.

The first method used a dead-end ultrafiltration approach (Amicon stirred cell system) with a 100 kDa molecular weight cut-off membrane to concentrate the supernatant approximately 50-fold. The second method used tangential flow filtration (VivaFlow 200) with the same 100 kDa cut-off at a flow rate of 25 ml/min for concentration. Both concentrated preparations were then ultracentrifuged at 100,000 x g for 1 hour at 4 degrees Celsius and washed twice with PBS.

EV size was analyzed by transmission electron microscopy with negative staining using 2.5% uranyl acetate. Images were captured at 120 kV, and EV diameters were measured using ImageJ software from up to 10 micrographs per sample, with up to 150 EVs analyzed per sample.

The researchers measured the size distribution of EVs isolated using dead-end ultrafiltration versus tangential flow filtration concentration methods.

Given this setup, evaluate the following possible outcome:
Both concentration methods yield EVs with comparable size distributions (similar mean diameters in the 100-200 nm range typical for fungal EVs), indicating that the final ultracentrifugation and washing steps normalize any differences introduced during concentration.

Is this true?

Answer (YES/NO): NO